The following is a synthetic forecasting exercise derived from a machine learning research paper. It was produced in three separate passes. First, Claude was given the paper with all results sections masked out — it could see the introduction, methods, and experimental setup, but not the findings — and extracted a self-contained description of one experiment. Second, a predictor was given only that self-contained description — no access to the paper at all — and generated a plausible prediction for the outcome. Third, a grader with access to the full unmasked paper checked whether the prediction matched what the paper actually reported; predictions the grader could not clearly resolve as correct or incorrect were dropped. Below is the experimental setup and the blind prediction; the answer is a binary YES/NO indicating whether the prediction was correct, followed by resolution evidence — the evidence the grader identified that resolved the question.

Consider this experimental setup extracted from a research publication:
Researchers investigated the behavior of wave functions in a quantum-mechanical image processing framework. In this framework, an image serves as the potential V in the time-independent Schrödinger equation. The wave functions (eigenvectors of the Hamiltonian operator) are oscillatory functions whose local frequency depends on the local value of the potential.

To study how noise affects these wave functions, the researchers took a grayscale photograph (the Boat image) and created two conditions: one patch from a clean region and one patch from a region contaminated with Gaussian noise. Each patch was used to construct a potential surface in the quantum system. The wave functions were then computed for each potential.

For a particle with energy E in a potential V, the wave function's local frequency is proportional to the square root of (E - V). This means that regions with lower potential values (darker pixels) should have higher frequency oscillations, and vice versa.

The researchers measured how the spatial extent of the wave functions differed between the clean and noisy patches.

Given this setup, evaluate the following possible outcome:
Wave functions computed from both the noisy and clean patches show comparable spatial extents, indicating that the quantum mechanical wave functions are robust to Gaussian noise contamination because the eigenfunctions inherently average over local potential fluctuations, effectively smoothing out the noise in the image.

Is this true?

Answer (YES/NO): NO